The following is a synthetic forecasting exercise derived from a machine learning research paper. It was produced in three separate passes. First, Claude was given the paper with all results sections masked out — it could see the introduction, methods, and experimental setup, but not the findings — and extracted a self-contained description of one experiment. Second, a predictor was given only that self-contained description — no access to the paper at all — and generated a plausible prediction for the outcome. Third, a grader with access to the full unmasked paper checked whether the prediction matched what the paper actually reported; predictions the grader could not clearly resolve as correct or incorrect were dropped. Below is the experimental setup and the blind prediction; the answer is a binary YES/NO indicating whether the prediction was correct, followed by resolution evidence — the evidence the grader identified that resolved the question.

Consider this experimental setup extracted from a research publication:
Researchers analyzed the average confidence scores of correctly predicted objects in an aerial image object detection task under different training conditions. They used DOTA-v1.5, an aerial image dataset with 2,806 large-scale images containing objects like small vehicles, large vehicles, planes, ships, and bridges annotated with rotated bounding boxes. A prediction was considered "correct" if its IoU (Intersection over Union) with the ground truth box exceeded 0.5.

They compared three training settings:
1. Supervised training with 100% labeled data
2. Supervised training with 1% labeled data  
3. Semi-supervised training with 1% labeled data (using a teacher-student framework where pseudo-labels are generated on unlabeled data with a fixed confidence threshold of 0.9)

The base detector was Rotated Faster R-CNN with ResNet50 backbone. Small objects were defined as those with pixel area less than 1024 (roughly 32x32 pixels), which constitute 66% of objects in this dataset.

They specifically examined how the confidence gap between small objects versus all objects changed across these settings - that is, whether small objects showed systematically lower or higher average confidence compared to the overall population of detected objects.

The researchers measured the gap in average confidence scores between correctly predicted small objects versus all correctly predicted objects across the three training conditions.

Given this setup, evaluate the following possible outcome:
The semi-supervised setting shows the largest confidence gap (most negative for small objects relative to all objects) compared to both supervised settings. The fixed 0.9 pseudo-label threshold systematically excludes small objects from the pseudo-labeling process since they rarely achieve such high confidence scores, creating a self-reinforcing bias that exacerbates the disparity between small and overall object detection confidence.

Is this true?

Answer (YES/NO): YES